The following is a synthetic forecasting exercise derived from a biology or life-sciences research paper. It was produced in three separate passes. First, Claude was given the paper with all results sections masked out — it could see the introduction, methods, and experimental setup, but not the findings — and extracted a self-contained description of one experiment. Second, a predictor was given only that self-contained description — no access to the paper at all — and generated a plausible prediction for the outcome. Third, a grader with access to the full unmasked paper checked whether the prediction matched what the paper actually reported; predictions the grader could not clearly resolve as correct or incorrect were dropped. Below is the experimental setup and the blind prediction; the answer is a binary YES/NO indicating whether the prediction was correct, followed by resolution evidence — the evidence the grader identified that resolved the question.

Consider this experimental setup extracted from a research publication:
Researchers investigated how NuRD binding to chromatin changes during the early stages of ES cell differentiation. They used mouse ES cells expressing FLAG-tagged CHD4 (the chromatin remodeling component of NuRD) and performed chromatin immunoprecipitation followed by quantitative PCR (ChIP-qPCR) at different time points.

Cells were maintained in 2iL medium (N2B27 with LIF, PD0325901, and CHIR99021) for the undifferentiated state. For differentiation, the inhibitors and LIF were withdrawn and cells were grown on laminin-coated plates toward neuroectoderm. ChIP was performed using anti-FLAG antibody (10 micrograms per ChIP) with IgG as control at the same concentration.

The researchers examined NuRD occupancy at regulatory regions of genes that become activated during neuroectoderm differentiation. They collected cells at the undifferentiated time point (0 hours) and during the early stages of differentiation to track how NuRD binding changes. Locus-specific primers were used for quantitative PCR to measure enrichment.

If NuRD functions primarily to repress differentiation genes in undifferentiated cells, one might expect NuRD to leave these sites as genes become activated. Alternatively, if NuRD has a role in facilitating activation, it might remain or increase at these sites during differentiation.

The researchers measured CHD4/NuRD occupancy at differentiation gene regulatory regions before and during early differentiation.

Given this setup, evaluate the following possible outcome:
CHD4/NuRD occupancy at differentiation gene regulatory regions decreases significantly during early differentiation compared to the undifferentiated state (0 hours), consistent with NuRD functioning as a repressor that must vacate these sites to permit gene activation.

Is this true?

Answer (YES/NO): NO